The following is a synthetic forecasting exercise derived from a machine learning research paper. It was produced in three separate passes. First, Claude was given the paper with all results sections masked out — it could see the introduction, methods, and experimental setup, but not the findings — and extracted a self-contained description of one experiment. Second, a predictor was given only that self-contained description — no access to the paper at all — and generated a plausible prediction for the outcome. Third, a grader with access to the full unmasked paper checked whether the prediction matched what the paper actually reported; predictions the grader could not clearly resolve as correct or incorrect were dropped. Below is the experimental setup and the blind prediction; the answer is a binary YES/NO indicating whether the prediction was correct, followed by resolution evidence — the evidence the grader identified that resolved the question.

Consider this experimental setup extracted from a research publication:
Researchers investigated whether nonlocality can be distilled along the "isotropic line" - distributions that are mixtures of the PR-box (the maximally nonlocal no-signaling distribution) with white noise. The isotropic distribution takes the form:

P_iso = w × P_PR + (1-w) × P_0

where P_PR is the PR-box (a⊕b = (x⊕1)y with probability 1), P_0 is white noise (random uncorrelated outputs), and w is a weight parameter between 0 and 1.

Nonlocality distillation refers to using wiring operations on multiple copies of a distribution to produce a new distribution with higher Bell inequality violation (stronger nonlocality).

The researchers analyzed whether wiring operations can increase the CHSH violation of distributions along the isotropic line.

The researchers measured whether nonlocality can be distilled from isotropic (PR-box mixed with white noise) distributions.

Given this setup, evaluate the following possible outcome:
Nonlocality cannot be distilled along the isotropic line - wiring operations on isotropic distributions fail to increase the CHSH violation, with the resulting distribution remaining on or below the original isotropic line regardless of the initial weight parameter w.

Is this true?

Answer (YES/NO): YES